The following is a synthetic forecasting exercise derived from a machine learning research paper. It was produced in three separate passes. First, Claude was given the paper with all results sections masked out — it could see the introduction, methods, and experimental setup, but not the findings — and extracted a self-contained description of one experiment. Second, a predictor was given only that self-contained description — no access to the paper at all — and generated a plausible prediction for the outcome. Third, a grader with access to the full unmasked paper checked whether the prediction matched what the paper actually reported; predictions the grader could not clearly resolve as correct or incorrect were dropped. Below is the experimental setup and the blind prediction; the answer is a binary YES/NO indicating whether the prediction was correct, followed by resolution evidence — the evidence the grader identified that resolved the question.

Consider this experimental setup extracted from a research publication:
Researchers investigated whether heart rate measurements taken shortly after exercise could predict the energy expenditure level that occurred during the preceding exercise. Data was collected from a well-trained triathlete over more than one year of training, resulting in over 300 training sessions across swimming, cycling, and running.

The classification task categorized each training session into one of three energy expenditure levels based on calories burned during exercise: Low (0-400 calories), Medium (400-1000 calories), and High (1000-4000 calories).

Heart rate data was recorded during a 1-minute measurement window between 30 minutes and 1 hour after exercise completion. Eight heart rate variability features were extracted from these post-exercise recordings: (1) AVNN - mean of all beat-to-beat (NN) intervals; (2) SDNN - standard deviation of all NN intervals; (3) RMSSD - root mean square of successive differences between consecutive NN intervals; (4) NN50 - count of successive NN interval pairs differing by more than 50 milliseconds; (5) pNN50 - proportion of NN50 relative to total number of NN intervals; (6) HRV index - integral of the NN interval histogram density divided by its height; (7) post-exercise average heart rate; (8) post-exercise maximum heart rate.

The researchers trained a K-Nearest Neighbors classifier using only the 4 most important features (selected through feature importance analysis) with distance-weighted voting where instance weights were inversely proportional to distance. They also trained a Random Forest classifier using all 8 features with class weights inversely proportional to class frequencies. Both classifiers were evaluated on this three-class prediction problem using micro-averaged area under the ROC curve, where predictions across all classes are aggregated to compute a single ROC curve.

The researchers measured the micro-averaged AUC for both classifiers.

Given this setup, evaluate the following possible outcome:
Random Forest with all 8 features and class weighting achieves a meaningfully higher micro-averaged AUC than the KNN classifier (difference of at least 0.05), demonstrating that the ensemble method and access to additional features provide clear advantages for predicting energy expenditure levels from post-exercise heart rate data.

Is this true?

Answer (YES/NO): NO